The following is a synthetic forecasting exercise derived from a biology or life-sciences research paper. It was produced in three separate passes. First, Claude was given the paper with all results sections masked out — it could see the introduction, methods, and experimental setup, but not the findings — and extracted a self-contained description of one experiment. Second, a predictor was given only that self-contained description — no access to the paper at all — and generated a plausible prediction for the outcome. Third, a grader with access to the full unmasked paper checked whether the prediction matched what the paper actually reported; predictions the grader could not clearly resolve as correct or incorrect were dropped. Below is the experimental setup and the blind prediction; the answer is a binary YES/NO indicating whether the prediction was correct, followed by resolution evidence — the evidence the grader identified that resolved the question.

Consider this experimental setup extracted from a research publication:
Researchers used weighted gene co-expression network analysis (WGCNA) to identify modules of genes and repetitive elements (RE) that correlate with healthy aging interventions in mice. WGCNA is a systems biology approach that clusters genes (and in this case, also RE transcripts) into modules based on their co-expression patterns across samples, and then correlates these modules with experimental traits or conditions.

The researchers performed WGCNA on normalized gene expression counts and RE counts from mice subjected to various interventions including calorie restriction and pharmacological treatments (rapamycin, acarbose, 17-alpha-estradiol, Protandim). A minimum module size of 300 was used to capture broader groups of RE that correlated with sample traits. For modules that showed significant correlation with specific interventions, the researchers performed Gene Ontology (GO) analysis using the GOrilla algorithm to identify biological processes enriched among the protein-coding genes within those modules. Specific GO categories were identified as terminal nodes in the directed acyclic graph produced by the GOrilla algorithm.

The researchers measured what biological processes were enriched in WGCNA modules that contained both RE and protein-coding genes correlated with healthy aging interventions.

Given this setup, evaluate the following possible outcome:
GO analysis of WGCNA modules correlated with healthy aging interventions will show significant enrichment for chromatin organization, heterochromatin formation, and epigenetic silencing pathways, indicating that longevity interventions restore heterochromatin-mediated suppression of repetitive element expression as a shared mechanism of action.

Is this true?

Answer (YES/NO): NO